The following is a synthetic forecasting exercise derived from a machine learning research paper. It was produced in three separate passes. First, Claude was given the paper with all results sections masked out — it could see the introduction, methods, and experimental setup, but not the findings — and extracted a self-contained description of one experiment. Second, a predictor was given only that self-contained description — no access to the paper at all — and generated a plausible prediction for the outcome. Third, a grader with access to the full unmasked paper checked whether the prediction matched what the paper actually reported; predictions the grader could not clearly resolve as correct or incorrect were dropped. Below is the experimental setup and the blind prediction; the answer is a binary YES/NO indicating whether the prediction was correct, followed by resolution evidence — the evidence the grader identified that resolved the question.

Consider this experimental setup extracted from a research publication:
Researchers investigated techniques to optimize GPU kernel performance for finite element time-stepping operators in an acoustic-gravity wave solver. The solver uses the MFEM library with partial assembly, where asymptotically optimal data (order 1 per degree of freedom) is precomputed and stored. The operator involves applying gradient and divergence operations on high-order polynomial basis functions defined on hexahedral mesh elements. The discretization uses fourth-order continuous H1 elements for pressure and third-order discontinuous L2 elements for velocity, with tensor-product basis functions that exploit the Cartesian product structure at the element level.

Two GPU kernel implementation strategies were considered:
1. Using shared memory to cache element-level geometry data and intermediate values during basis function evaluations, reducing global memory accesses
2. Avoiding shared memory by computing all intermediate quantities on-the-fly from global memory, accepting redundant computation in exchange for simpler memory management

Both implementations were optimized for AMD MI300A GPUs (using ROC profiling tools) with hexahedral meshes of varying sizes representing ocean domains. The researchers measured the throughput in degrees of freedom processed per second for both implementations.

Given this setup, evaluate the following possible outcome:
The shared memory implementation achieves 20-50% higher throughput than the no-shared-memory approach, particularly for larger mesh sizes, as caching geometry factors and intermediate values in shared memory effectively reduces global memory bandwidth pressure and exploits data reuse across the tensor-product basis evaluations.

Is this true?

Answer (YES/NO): NO